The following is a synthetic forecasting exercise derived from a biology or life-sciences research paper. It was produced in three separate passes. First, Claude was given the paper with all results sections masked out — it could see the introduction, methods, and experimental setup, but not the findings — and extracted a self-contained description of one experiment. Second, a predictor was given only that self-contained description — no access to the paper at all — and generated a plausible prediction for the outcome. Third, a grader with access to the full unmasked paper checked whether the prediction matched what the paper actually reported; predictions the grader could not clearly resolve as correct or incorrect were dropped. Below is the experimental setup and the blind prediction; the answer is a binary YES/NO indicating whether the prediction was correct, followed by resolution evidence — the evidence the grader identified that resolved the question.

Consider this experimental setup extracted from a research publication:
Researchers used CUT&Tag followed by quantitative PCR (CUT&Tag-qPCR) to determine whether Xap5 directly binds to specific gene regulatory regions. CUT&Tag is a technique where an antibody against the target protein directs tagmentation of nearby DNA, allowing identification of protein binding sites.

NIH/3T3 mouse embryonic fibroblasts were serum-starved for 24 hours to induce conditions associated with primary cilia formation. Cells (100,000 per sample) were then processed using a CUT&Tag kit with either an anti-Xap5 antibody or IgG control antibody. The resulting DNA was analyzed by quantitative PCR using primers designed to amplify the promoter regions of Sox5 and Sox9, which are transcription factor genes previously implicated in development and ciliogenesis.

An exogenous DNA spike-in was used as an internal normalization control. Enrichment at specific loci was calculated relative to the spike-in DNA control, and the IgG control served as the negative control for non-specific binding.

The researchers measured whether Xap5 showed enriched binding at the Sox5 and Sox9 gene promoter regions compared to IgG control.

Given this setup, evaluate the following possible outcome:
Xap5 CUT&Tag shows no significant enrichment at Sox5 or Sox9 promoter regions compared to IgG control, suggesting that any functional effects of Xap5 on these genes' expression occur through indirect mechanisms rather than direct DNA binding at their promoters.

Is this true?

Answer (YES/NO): NO